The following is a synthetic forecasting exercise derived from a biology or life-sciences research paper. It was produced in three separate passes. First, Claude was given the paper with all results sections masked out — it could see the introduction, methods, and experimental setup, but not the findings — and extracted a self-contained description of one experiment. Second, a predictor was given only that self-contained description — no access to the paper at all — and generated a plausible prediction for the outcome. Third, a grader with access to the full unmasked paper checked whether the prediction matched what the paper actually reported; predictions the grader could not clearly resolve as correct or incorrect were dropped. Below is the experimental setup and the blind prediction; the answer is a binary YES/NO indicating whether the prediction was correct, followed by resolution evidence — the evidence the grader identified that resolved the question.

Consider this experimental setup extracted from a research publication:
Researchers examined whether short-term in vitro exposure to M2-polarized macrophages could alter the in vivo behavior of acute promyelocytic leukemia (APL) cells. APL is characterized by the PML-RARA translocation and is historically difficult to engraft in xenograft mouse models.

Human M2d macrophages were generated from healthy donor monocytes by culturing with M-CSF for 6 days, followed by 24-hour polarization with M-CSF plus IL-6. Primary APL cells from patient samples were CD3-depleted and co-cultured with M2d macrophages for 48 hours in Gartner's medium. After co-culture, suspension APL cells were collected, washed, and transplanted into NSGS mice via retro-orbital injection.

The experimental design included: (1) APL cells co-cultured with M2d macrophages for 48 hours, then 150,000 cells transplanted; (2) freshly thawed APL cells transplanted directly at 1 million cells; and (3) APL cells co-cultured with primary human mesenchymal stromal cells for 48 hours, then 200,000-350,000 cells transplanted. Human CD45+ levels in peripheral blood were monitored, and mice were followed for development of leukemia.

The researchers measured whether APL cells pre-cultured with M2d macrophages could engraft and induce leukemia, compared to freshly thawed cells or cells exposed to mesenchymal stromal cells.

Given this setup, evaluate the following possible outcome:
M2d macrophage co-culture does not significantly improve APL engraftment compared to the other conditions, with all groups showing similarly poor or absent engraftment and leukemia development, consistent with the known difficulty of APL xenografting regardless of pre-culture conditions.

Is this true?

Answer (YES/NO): NO